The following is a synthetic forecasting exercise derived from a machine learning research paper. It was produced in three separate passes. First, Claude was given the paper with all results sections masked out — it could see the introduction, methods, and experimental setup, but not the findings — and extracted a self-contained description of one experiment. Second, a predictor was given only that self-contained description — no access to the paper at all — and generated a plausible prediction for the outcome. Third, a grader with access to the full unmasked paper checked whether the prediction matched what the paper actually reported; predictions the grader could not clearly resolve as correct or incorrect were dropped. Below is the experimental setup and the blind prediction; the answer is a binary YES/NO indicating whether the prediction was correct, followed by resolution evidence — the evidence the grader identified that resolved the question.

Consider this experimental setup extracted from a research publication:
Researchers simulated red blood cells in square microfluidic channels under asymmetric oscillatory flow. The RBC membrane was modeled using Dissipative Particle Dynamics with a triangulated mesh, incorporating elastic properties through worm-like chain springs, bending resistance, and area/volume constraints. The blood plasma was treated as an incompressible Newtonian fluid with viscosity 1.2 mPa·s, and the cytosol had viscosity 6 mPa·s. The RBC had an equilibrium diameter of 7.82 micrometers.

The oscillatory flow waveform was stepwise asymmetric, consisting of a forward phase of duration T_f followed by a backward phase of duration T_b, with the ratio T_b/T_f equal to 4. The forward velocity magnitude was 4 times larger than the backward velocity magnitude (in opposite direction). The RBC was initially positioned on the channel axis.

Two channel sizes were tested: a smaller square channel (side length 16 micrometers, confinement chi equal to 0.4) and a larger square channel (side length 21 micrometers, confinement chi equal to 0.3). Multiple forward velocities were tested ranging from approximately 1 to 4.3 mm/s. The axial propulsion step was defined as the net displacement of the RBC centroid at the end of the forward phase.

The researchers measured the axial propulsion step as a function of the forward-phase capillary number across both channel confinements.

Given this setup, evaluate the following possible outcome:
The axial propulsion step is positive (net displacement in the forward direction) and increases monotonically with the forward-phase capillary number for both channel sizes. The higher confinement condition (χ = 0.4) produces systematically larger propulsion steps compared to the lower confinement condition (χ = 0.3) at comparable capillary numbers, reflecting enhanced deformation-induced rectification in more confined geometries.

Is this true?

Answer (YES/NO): NO